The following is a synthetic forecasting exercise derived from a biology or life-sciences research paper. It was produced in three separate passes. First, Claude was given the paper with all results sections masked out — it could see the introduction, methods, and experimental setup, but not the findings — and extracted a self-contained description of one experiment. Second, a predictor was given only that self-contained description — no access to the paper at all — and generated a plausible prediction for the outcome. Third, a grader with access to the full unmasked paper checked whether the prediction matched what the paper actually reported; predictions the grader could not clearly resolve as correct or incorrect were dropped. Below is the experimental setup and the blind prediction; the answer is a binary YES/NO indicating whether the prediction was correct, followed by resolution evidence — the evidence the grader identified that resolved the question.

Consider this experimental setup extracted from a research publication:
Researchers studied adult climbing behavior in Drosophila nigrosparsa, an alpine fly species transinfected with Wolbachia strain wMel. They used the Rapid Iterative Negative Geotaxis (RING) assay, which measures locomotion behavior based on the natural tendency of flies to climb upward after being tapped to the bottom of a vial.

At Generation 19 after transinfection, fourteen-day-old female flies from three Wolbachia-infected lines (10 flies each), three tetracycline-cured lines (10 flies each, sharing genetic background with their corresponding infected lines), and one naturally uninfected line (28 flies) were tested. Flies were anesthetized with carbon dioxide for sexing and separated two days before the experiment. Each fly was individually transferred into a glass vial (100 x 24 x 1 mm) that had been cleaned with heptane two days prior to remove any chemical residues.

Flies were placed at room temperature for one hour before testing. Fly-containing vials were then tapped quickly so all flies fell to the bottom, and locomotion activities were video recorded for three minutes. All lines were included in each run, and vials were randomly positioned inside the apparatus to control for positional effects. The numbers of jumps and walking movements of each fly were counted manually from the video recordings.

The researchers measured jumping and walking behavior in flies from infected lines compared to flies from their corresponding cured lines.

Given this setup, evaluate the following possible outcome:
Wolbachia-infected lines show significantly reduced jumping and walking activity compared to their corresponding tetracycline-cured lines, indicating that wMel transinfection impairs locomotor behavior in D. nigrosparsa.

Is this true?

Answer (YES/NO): NO